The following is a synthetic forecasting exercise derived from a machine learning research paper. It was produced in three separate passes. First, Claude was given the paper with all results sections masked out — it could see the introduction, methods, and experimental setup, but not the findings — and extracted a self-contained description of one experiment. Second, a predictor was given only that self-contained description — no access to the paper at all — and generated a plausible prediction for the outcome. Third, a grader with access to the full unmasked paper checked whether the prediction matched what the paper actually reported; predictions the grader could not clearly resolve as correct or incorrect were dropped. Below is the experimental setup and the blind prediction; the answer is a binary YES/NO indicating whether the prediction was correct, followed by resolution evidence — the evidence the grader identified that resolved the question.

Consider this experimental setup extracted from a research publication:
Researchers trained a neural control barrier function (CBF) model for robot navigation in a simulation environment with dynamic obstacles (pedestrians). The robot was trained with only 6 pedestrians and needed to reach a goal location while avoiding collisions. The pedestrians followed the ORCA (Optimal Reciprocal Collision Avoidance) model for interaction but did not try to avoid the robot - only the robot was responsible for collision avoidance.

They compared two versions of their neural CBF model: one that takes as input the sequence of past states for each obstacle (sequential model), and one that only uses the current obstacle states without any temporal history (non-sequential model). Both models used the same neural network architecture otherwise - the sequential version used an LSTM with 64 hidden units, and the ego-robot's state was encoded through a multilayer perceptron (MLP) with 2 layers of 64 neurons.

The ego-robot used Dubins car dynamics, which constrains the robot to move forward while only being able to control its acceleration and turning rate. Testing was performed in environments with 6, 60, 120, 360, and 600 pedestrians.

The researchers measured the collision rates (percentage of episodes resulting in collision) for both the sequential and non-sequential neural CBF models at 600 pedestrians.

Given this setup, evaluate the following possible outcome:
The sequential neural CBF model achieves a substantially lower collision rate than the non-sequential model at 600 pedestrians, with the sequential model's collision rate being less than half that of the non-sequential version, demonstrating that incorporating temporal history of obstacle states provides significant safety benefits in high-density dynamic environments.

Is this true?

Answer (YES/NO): YES